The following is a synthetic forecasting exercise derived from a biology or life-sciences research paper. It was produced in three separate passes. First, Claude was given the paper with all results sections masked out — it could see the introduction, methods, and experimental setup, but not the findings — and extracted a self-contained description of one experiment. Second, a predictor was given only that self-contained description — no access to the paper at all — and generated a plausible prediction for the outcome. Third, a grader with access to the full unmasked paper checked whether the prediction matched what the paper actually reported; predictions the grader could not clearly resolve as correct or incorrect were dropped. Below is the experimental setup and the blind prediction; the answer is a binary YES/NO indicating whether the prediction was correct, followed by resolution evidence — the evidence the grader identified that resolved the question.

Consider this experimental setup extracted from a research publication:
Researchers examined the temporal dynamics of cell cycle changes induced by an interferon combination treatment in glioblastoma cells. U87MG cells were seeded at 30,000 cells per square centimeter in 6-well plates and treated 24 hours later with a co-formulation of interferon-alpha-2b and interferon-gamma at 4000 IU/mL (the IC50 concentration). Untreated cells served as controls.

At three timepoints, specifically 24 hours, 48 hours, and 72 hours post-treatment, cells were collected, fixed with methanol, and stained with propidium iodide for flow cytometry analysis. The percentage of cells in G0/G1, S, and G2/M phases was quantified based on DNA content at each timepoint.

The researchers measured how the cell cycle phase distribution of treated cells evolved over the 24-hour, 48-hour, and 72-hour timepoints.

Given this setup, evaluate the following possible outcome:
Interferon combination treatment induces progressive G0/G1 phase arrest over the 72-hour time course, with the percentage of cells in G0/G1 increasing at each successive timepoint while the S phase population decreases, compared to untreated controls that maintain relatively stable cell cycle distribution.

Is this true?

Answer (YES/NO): NO